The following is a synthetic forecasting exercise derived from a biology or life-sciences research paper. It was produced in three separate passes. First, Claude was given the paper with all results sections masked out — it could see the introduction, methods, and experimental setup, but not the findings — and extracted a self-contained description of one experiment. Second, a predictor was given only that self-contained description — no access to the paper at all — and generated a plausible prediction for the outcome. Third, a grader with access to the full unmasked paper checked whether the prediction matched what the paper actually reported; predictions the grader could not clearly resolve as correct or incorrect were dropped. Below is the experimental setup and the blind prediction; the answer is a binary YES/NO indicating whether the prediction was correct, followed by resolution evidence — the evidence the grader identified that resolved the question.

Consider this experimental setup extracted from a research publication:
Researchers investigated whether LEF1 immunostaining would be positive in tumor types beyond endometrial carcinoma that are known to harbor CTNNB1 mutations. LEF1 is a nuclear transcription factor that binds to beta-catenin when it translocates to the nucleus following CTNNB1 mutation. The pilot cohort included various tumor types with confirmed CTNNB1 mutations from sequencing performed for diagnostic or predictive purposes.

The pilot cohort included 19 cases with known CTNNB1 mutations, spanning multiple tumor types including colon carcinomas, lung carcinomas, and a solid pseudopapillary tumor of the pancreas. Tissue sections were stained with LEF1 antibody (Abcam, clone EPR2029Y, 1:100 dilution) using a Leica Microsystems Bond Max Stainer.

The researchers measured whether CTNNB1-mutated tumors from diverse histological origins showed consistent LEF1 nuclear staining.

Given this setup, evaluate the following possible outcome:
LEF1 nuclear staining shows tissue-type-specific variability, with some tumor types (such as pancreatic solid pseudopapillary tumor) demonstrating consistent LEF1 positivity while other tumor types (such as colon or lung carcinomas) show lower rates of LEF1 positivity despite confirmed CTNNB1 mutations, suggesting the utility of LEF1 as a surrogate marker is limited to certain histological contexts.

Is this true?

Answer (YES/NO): YES